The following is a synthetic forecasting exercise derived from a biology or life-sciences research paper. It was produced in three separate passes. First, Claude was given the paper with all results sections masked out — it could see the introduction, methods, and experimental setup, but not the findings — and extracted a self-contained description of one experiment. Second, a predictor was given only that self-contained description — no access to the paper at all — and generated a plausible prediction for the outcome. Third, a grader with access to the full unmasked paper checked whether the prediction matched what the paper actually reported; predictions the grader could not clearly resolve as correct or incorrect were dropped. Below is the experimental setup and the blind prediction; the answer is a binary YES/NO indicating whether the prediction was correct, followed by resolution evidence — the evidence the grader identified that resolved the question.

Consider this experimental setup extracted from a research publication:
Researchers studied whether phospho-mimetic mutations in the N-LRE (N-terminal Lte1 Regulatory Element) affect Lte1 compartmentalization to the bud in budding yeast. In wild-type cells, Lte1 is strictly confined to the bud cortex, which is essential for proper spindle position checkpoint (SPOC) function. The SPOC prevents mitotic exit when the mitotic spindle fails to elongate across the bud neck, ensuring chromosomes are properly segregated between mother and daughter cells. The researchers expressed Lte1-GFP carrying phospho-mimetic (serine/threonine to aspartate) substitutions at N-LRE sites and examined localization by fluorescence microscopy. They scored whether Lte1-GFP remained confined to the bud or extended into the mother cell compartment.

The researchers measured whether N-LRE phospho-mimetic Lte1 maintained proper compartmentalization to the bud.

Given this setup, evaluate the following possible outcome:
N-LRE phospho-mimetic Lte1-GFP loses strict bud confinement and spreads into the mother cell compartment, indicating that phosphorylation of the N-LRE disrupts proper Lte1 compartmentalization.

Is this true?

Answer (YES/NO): YES